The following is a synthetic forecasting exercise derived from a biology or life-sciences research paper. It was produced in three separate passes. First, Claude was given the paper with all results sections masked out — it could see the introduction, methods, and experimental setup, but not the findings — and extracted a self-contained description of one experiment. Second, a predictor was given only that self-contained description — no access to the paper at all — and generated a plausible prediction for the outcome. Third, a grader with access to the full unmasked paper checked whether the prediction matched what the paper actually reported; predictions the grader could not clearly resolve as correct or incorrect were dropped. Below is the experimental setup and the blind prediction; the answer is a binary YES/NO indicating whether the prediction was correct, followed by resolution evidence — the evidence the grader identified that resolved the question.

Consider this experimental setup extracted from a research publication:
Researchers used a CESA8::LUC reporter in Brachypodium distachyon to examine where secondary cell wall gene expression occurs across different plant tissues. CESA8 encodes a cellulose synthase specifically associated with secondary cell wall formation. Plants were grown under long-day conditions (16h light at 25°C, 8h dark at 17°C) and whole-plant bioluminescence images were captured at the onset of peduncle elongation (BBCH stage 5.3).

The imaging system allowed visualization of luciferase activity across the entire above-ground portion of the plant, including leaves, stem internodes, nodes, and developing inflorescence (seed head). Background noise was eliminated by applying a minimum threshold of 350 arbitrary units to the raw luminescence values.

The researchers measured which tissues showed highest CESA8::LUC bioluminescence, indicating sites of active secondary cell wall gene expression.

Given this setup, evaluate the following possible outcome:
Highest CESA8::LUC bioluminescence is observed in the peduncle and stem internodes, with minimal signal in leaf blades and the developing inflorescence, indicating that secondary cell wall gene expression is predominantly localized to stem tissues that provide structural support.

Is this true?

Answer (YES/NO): NO